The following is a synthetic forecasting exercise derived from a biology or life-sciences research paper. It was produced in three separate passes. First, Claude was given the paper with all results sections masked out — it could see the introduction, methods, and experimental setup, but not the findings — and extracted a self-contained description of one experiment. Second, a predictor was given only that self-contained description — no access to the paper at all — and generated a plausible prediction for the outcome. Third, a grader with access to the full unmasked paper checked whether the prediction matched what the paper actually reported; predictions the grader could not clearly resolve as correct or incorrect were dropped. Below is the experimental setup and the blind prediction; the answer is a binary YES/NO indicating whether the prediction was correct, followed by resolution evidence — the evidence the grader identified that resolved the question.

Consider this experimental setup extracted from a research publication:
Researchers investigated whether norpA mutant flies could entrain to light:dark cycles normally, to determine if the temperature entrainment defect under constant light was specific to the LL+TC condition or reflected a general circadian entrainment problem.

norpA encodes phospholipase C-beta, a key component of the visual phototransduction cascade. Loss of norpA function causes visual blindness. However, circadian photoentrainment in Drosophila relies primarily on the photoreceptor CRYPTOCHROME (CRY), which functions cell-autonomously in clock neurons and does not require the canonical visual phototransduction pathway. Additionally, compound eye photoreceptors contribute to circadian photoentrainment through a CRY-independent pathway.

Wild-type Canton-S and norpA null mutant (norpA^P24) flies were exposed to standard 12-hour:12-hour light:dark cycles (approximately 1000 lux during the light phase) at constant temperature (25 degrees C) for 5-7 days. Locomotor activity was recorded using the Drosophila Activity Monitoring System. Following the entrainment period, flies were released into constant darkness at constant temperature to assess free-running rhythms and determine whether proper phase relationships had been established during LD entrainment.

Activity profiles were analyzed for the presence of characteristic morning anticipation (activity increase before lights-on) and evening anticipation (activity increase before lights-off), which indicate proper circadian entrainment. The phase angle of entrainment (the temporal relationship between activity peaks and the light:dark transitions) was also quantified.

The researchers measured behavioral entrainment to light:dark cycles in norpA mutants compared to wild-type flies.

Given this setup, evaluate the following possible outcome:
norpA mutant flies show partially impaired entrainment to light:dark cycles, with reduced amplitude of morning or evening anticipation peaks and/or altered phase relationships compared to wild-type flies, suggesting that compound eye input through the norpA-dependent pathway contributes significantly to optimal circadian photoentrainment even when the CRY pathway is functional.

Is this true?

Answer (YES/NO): NO